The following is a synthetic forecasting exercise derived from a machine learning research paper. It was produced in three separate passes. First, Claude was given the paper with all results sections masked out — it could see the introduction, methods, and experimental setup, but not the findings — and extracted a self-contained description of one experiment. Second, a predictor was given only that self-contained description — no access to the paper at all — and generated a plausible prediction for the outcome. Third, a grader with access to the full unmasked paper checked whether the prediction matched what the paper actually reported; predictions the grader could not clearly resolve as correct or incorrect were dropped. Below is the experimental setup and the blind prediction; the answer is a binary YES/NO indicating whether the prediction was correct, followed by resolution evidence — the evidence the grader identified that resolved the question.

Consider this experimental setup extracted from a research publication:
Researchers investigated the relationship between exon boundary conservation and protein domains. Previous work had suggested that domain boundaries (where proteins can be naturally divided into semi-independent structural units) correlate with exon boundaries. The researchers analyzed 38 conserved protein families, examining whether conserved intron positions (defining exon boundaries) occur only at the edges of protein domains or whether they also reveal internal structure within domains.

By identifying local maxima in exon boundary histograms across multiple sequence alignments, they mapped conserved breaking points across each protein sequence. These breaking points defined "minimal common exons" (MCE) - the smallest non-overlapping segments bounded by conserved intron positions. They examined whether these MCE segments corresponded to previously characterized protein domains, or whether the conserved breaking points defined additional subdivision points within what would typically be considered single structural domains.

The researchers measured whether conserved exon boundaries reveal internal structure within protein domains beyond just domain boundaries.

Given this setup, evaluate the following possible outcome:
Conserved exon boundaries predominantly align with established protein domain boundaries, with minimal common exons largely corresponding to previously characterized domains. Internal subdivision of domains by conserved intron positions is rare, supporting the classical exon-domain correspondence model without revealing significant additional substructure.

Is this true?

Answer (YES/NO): NO